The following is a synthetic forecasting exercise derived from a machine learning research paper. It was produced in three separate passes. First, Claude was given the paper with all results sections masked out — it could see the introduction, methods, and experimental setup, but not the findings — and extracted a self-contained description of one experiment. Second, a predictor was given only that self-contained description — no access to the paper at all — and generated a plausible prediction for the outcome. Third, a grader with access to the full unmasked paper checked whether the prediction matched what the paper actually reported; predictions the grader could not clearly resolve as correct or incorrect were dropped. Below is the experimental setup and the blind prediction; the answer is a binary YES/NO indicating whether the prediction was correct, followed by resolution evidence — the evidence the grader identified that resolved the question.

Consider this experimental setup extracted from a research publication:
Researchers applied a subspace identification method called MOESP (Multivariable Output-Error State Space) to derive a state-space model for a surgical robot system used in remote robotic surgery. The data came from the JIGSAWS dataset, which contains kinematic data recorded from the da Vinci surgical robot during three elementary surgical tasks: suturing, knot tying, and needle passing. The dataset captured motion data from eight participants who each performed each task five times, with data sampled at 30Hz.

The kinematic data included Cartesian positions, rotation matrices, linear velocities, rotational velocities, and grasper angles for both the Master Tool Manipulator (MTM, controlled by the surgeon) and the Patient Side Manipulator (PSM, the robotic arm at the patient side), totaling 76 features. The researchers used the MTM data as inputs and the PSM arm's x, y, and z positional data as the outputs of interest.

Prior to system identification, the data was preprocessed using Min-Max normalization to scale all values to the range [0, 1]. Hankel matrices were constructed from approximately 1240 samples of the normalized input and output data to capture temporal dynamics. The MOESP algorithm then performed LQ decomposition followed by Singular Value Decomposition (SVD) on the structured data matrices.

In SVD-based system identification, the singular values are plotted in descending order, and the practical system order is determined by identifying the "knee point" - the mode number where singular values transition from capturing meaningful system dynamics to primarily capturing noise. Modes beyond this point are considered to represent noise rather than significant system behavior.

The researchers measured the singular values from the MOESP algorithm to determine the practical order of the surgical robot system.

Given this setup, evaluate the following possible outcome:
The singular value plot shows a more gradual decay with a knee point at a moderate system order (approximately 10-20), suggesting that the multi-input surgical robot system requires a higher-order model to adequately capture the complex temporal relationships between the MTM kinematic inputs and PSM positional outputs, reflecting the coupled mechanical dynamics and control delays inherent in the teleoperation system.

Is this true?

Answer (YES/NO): YES